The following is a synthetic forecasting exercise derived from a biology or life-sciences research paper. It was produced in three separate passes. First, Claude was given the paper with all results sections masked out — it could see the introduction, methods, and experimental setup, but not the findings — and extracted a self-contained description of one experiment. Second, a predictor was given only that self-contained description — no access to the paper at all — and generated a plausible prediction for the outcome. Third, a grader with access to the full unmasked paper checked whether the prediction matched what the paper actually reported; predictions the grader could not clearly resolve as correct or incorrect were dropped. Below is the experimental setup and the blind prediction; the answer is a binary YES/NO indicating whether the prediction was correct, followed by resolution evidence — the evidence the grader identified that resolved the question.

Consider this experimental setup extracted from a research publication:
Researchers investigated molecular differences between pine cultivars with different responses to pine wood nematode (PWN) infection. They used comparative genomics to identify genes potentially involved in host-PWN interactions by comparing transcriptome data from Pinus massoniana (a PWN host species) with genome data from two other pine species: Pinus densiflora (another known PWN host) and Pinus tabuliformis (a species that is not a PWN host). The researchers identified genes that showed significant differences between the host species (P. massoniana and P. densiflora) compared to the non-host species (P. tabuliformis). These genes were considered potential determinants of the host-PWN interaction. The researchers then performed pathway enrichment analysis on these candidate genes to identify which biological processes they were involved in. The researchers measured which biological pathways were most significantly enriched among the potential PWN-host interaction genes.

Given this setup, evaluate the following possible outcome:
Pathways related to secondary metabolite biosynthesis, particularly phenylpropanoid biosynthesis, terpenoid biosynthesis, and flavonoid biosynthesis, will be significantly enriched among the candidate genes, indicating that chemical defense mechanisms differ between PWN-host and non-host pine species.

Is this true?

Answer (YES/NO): NO